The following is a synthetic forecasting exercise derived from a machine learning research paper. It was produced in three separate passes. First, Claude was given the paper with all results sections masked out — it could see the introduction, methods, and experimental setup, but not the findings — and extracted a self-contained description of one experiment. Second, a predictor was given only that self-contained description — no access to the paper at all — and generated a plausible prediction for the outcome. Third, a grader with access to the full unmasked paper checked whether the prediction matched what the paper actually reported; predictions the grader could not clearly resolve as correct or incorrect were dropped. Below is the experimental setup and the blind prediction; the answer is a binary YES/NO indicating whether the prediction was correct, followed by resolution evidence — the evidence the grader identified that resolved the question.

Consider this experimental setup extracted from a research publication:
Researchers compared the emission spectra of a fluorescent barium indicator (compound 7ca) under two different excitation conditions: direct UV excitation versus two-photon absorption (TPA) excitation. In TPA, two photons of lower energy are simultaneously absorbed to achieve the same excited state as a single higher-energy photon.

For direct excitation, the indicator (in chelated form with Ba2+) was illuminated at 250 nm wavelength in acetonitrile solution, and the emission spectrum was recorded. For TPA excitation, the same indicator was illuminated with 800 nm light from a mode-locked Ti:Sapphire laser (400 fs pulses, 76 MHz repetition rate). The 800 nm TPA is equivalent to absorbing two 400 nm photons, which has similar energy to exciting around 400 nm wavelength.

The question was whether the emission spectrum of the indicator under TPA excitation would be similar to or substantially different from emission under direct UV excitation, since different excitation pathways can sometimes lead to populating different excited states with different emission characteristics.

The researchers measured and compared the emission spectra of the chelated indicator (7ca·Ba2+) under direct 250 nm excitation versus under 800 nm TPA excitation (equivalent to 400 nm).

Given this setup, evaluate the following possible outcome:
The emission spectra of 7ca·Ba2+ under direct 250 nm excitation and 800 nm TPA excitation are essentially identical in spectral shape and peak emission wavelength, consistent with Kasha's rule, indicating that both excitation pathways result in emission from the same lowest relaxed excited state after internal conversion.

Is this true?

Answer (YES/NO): YES